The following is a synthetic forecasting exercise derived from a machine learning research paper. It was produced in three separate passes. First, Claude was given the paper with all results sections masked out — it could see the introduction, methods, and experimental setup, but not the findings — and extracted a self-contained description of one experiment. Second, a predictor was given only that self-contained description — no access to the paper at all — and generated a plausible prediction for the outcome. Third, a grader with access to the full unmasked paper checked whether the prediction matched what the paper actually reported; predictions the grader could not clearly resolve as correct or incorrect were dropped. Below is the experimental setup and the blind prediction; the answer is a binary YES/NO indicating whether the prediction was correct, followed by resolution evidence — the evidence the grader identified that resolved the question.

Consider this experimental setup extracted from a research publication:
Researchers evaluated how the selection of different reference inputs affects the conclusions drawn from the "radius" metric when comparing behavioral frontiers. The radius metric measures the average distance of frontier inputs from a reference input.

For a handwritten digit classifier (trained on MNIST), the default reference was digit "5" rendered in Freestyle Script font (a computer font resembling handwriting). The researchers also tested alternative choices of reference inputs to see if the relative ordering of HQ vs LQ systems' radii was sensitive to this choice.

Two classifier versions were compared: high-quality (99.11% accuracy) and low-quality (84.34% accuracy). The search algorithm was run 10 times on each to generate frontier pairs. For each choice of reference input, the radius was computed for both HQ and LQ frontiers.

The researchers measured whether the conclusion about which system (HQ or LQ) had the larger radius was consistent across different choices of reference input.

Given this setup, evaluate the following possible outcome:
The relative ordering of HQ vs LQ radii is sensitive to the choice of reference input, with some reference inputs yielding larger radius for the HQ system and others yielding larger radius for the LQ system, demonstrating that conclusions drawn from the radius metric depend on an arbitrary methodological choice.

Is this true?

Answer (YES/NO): NO